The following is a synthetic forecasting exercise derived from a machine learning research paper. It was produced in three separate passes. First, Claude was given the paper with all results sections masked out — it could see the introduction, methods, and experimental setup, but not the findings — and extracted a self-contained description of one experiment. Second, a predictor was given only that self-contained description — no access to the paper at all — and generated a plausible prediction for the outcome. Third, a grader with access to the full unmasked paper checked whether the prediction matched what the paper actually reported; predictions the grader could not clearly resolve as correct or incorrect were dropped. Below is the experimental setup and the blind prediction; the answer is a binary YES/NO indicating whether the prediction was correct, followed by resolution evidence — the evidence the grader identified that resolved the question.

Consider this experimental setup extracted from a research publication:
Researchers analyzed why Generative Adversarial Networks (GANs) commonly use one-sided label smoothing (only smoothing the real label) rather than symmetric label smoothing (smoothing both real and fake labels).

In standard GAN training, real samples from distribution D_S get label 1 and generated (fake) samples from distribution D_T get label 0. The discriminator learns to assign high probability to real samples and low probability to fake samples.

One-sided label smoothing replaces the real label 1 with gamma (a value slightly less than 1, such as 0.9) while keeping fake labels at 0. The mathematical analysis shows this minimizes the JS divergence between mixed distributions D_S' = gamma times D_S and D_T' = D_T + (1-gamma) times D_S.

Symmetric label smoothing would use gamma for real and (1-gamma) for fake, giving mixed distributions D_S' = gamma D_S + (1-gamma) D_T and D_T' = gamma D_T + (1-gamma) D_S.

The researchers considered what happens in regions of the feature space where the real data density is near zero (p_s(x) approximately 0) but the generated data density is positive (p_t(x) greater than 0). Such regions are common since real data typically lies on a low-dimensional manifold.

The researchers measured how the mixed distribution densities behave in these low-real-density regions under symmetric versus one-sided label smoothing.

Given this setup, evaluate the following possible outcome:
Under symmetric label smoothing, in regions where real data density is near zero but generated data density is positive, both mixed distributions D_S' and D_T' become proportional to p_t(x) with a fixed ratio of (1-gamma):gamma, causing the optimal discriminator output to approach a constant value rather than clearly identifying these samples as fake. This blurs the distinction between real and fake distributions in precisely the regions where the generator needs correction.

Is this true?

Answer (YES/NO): YES